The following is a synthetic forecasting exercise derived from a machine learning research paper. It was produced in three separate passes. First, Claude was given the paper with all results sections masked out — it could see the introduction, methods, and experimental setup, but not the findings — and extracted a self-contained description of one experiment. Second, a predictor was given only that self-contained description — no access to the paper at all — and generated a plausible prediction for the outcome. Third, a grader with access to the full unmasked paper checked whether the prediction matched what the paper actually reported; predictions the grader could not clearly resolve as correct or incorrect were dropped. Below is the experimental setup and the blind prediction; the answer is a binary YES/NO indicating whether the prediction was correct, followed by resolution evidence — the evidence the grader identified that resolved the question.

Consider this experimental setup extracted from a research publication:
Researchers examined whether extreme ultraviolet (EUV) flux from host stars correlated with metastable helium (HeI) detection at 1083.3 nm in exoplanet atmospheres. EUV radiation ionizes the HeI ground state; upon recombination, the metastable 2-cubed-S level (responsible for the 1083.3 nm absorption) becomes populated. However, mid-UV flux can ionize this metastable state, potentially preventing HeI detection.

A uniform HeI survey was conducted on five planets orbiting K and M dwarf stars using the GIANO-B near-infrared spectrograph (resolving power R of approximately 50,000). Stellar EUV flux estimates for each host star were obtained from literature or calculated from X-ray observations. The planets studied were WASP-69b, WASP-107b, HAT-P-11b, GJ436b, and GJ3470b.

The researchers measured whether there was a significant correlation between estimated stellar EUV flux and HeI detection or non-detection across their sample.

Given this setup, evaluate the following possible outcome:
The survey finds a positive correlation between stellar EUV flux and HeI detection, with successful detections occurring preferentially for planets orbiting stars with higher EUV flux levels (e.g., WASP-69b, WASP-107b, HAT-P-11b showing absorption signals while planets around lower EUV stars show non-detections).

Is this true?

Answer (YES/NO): NO